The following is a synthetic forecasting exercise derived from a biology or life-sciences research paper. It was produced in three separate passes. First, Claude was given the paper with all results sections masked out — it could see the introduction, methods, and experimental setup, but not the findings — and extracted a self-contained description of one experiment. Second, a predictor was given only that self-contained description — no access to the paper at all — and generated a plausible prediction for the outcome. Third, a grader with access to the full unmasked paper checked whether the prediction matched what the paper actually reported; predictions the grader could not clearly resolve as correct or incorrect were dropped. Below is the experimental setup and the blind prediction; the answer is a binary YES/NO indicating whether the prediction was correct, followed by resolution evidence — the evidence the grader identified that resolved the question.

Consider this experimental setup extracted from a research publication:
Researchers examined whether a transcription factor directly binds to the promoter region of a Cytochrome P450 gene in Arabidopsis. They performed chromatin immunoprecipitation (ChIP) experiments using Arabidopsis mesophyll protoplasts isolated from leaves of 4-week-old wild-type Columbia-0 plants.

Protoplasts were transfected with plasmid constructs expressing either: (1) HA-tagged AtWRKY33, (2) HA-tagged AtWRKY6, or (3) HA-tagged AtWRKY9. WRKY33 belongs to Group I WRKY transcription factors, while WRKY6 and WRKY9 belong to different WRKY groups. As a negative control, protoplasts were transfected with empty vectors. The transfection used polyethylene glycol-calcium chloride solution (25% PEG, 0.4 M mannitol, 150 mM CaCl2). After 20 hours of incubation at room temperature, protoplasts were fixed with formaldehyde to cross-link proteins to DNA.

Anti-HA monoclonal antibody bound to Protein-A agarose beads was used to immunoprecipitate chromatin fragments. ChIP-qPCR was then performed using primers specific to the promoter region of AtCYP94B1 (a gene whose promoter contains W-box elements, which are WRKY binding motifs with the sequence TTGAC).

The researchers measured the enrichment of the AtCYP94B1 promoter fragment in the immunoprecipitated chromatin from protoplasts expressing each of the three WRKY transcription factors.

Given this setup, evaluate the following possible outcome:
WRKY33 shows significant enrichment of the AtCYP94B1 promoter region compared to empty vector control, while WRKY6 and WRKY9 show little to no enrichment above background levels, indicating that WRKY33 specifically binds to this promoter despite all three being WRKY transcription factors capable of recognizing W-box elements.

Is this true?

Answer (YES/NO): YES